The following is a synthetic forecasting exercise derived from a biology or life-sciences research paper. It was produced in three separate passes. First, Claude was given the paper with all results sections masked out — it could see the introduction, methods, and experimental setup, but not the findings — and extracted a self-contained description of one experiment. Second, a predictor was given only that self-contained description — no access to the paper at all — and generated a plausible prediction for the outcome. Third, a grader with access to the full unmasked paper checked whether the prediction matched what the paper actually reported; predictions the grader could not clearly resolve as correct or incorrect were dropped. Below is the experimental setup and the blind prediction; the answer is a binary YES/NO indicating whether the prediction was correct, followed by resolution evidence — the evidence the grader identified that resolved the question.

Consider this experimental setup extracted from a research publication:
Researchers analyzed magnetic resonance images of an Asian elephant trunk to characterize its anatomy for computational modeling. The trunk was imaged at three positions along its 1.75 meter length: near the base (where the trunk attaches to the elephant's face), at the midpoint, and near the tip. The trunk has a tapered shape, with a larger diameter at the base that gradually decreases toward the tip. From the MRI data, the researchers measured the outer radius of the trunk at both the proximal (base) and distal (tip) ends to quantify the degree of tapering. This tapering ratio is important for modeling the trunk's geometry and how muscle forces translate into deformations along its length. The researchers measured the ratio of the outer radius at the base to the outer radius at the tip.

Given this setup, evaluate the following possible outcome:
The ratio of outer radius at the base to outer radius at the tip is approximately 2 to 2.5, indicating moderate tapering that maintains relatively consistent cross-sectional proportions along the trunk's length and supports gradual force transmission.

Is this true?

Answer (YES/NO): NO